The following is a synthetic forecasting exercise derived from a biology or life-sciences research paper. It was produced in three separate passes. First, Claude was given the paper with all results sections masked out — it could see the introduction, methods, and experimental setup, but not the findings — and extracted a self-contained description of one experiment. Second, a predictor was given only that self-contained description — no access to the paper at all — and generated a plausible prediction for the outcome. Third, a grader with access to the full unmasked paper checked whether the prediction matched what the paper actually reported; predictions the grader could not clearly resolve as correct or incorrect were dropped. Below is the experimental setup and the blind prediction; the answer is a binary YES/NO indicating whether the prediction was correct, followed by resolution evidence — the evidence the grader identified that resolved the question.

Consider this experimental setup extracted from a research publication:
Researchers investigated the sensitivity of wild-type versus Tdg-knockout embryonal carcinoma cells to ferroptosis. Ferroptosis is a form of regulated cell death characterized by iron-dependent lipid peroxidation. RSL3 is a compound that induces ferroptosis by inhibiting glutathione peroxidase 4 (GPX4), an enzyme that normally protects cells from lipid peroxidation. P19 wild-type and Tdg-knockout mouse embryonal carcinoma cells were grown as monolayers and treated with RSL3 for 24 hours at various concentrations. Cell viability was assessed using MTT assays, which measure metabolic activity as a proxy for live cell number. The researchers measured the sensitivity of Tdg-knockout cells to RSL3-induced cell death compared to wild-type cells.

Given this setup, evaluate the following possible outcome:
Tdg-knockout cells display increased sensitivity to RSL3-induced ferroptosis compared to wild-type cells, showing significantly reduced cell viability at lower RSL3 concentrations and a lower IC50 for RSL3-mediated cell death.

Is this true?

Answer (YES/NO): YES